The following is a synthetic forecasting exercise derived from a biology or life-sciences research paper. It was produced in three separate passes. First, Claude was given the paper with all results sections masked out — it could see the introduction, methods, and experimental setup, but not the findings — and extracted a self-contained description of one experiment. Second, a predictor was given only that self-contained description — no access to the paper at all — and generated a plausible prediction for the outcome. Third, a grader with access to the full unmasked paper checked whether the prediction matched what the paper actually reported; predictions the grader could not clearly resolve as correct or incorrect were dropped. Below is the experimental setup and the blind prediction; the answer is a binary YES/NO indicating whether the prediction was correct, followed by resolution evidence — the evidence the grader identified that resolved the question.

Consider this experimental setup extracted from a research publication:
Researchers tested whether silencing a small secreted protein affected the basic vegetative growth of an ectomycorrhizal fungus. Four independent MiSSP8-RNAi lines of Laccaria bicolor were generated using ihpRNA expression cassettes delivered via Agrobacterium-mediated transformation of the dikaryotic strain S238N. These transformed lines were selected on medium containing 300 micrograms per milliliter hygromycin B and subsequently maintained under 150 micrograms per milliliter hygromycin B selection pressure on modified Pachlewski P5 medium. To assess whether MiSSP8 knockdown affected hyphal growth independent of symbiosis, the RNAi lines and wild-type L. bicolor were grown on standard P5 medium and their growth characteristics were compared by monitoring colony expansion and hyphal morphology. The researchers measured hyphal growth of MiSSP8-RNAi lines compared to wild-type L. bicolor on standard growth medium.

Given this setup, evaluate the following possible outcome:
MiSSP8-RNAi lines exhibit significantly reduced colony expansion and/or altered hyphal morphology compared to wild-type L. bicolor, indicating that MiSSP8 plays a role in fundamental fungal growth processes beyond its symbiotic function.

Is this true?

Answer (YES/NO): NO